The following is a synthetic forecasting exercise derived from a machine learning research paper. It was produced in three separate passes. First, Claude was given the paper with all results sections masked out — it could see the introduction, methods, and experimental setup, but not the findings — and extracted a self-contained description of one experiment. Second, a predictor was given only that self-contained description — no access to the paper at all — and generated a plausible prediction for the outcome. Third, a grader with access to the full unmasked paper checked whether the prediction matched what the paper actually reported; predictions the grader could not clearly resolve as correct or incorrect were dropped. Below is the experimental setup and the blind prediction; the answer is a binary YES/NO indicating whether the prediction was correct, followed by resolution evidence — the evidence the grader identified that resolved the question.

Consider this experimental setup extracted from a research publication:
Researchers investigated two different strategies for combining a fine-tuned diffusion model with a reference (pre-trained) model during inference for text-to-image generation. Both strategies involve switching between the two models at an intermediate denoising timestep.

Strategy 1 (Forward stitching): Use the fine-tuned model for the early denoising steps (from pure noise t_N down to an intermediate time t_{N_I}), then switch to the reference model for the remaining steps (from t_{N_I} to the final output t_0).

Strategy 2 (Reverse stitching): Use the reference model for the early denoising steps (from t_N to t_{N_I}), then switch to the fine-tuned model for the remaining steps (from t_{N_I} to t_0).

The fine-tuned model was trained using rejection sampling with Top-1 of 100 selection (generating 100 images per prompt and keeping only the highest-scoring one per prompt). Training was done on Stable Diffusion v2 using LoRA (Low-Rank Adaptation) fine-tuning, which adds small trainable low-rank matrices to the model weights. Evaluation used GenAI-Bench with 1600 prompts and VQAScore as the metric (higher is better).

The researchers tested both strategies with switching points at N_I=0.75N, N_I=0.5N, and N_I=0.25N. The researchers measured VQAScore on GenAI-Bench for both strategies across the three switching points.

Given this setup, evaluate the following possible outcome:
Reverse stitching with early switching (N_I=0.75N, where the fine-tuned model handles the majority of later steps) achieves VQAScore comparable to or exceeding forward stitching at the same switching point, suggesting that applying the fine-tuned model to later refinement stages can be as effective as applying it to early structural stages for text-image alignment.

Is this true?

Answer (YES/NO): YES